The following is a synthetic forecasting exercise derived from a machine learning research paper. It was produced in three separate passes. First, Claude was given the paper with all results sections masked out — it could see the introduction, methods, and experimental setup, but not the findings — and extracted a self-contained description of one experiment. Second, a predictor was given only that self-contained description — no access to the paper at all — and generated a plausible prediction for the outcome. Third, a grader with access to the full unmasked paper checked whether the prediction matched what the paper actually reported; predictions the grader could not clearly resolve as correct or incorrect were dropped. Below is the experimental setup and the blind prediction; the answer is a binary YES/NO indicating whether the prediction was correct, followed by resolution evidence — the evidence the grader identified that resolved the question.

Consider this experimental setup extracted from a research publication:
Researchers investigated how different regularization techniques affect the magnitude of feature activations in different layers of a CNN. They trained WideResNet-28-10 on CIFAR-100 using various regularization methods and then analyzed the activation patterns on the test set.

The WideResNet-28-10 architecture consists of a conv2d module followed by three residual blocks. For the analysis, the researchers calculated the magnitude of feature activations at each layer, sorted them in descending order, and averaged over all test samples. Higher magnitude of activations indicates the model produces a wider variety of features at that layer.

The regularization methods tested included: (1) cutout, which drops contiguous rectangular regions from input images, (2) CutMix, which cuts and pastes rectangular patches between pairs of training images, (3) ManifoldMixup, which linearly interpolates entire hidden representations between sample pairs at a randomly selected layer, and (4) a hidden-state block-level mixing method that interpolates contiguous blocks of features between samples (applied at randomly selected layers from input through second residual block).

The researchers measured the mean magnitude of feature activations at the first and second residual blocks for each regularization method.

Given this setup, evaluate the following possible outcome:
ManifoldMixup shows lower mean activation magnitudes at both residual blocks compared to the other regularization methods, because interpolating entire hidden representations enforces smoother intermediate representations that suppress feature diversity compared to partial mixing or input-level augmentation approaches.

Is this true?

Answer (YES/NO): YES